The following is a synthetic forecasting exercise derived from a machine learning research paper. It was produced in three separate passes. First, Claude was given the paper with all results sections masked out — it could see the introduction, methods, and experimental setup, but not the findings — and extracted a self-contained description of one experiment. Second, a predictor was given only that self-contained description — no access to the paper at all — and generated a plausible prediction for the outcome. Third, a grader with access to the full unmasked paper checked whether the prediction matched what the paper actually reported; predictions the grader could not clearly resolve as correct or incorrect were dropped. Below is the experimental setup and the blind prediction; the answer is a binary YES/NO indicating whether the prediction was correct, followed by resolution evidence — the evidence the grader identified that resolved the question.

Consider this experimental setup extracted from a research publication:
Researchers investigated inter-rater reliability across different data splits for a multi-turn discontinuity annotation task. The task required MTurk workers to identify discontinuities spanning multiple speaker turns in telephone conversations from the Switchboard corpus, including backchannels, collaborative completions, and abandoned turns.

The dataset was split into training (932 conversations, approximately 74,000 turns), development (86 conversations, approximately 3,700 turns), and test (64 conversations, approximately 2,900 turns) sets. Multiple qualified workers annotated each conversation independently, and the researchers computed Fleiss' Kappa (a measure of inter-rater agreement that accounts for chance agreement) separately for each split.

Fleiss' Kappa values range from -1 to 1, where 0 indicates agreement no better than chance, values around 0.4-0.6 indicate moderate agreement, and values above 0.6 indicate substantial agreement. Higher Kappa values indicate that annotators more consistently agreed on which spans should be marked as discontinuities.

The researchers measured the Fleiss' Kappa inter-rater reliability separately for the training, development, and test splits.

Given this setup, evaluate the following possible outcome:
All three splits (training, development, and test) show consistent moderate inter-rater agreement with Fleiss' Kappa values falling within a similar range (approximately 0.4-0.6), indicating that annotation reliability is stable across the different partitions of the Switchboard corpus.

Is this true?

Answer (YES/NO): YES